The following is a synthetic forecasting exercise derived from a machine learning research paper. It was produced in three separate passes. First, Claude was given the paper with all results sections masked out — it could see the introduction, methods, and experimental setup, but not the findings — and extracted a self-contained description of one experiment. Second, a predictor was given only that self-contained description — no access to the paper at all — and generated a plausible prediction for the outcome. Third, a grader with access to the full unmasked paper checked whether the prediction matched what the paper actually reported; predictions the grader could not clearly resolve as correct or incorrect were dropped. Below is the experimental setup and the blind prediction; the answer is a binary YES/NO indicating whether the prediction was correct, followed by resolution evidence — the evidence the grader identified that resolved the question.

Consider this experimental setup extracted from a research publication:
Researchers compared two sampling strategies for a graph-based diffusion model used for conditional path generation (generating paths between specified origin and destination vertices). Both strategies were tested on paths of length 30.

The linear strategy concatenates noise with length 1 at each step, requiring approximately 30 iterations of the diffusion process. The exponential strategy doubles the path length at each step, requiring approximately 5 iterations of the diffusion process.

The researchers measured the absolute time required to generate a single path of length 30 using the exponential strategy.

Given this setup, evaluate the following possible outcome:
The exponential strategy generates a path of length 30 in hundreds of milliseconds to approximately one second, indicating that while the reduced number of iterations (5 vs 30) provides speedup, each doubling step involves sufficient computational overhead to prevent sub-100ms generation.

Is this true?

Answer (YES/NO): NO